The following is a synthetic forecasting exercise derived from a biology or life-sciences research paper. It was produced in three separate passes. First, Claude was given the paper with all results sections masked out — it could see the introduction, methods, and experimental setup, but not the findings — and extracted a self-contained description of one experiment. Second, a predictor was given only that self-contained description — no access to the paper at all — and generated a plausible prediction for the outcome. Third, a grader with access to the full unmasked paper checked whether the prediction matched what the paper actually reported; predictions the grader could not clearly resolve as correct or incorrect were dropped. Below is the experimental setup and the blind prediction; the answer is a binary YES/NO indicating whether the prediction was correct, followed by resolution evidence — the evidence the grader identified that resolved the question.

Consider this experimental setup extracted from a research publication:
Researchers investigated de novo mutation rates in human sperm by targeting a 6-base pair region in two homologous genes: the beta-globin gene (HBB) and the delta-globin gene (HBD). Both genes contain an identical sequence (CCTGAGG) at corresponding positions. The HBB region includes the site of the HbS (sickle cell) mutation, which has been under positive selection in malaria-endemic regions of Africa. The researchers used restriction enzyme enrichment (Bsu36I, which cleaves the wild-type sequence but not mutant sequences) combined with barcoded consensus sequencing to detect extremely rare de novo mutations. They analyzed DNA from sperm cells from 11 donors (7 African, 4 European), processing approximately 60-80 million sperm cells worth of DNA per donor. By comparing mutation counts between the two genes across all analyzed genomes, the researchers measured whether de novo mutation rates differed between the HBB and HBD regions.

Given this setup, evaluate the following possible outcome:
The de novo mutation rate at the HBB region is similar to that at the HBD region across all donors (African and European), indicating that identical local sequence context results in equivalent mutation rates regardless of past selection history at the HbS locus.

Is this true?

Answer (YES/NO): NO